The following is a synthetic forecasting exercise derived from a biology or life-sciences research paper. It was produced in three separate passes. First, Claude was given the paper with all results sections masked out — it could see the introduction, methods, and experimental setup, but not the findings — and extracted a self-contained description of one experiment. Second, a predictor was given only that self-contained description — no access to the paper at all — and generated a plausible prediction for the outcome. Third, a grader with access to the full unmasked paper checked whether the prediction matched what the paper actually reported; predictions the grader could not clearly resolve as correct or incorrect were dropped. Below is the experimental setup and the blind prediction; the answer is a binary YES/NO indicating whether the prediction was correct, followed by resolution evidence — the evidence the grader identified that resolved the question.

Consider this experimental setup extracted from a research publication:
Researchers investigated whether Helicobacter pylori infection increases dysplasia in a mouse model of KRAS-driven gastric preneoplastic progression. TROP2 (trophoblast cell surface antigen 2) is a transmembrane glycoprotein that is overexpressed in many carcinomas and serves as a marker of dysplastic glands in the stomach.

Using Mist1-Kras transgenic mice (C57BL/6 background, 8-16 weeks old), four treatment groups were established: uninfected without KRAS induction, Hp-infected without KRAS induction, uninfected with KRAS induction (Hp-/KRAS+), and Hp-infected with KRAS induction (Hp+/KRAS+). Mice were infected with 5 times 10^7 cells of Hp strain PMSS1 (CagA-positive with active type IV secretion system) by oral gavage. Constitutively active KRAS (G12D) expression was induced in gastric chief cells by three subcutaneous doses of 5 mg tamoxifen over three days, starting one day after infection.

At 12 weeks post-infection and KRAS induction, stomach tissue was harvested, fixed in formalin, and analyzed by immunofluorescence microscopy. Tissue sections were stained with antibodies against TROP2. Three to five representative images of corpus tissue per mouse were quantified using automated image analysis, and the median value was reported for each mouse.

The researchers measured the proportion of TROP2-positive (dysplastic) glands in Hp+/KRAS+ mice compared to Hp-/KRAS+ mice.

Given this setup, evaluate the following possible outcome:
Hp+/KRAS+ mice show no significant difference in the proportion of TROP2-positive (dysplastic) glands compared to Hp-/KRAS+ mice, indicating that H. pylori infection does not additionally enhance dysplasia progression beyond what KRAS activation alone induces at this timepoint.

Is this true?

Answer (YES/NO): NO